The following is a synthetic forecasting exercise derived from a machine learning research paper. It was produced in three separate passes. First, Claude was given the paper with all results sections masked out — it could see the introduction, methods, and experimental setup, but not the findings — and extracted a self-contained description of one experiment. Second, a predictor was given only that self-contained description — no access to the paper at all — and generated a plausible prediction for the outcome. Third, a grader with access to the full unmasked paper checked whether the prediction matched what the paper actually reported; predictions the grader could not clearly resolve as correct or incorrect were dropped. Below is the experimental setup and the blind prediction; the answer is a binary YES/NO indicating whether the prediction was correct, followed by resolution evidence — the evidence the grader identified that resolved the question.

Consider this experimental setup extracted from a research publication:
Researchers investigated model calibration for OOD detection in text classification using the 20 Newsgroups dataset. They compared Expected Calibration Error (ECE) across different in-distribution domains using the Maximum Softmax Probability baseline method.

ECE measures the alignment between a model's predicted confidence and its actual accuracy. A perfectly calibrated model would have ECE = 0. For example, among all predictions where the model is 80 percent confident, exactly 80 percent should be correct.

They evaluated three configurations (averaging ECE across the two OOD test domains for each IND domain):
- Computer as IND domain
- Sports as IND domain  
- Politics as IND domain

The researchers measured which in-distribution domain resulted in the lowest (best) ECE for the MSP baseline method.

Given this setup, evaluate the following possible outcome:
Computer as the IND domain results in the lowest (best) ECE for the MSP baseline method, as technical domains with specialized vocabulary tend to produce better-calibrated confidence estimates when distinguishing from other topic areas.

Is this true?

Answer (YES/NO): YES